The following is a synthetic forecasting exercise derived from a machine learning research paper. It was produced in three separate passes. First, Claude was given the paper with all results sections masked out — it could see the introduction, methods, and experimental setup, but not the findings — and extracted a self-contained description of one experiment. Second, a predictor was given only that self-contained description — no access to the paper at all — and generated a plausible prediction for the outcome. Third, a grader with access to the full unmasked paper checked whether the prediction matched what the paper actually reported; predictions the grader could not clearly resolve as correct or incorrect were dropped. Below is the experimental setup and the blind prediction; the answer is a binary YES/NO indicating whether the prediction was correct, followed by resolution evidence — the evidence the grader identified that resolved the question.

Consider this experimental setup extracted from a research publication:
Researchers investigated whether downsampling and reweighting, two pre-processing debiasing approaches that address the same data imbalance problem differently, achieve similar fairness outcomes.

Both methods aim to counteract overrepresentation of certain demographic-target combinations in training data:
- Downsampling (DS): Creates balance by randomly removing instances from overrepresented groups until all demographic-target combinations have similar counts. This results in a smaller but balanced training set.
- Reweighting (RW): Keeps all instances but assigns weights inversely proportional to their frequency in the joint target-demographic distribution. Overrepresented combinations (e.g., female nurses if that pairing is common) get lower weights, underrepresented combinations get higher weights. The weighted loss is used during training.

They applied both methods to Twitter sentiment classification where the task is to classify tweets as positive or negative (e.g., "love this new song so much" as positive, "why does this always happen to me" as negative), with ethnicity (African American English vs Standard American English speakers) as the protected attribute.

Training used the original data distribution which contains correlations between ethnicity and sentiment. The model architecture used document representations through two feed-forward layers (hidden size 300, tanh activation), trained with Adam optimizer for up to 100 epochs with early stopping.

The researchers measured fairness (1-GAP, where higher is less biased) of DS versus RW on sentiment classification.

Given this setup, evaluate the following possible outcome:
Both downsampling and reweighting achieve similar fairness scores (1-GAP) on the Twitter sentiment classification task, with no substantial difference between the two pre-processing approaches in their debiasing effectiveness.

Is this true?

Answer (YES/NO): YES